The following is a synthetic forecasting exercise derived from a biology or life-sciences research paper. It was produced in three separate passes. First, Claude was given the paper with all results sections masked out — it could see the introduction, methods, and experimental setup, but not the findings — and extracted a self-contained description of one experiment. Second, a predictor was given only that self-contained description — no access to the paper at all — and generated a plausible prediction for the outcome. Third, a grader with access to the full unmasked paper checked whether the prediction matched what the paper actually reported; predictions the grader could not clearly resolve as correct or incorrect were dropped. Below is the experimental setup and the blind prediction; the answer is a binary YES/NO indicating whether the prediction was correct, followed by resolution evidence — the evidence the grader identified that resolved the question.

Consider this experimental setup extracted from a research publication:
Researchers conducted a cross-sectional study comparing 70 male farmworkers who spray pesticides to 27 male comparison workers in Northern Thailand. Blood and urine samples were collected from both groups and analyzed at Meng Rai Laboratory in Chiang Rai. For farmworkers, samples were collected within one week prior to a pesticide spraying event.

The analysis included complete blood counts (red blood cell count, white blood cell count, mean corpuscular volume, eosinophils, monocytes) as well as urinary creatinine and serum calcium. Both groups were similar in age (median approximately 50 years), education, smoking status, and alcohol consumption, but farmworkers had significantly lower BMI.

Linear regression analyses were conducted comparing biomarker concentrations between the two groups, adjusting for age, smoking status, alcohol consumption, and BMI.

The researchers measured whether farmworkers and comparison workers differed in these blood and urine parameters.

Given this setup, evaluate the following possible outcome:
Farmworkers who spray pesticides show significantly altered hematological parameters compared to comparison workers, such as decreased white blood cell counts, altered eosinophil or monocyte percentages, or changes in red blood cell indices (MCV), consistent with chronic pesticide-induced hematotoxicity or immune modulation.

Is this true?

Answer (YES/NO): YES